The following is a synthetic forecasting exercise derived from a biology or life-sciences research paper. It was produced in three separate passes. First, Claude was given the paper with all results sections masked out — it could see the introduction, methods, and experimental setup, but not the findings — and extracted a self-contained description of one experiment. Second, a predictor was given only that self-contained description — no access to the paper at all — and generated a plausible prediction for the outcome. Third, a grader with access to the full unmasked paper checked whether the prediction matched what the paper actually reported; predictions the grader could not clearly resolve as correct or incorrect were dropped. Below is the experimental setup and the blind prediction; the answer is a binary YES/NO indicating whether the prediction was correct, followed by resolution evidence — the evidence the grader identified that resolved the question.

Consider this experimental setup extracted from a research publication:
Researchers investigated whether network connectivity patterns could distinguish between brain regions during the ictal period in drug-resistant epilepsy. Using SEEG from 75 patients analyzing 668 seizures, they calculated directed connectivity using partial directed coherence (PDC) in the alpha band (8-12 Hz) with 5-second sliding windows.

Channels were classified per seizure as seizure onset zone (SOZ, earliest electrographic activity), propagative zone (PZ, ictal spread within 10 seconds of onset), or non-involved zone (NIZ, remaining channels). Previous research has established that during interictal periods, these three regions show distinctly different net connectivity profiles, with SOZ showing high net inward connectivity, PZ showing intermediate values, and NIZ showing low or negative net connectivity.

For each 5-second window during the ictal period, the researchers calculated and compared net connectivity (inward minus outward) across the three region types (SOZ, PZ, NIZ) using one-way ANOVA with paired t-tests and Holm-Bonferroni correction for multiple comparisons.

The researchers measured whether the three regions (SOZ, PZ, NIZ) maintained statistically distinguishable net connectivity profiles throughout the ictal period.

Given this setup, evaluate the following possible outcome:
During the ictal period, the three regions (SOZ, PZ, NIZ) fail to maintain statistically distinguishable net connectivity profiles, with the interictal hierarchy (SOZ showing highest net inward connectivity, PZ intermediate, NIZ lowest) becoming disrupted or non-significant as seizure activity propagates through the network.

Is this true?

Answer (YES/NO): NO